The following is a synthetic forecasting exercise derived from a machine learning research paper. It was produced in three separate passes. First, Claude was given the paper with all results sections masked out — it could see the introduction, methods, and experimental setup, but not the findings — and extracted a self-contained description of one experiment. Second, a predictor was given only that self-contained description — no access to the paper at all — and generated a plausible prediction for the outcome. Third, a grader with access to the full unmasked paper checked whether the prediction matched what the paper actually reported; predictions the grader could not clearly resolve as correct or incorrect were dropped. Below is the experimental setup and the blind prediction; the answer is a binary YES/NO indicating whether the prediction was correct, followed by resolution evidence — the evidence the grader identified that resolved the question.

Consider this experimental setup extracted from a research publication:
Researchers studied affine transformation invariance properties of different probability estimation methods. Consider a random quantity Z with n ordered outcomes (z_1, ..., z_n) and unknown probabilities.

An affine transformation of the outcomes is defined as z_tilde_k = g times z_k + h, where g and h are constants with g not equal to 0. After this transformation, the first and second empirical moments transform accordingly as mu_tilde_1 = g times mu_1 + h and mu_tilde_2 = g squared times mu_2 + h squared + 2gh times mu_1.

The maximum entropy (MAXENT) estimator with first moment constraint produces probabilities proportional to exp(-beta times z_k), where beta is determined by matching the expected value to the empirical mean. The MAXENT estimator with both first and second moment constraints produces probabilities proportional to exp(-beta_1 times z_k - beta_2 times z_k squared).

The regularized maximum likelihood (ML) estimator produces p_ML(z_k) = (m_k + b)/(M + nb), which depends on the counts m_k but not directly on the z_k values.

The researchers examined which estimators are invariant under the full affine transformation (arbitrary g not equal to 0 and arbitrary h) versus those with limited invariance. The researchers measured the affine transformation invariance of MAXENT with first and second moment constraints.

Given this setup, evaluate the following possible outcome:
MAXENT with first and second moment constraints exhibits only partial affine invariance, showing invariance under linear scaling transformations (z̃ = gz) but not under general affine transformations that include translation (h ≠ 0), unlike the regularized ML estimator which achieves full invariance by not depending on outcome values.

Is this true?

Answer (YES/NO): NO